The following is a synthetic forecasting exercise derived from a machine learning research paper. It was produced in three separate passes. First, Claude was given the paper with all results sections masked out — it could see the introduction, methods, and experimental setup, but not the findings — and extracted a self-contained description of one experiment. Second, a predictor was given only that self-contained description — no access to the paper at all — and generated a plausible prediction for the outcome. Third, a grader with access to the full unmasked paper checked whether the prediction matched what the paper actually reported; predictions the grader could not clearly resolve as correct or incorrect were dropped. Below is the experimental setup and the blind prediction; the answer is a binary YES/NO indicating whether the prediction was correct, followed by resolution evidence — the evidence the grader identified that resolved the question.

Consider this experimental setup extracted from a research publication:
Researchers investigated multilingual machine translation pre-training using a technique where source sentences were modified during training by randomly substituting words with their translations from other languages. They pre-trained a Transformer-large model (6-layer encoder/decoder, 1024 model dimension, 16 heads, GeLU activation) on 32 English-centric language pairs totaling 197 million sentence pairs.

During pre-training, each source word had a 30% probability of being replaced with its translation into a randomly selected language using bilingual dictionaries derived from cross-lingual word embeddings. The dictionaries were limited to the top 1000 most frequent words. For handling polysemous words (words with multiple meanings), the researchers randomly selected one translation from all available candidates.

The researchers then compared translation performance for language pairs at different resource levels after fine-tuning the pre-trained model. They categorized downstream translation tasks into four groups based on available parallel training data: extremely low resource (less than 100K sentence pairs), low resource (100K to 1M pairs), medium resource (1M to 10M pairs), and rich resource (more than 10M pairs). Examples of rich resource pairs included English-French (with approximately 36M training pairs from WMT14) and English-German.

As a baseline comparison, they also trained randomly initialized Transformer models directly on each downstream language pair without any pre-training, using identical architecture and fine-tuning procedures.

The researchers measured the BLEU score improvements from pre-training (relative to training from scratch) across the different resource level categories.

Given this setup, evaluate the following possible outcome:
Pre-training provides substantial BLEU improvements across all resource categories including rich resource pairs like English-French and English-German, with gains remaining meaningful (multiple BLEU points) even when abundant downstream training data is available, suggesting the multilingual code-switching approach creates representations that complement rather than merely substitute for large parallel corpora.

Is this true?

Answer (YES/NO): YES